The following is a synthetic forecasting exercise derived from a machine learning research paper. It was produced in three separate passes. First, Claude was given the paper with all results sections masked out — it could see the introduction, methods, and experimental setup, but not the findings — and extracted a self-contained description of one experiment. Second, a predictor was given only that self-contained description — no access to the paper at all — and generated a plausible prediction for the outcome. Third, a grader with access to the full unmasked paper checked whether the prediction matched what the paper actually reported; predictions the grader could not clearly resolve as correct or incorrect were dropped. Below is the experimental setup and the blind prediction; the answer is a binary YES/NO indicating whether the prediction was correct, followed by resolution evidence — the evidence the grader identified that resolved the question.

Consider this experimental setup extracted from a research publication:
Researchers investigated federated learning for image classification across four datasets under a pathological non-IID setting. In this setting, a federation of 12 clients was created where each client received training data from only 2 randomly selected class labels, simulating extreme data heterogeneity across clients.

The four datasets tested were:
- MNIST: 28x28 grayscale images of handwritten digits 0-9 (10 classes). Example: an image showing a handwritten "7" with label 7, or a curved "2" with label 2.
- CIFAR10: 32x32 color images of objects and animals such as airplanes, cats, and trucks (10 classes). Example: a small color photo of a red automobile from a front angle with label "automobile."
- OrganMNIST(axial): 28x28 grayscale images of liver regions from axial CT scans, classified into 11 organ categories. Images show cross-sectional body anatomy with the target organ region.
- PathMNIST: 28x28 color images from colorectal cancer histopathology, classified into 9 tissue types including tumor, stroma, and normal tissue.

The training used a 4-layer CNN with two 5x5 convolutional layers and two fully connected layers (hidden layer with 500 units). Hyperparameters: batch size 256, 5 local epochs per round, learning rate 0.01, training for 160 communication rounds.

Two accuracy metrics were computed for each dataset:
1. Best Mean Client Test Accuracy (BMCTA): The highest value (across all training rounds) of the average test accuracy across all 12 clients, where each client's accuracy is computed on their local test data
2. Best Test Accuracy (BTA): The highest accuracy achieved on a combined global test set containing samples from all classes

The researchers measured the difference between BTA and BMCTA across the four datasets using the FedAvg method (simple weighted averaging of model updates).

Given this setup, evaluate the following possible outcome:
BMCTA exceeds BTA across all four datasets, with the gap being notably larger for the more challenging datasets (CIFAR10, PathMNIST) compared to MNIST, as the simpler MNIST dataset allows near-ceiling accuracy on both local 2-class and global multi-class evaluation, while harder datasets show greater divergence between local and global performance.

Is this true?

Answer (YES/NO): NO